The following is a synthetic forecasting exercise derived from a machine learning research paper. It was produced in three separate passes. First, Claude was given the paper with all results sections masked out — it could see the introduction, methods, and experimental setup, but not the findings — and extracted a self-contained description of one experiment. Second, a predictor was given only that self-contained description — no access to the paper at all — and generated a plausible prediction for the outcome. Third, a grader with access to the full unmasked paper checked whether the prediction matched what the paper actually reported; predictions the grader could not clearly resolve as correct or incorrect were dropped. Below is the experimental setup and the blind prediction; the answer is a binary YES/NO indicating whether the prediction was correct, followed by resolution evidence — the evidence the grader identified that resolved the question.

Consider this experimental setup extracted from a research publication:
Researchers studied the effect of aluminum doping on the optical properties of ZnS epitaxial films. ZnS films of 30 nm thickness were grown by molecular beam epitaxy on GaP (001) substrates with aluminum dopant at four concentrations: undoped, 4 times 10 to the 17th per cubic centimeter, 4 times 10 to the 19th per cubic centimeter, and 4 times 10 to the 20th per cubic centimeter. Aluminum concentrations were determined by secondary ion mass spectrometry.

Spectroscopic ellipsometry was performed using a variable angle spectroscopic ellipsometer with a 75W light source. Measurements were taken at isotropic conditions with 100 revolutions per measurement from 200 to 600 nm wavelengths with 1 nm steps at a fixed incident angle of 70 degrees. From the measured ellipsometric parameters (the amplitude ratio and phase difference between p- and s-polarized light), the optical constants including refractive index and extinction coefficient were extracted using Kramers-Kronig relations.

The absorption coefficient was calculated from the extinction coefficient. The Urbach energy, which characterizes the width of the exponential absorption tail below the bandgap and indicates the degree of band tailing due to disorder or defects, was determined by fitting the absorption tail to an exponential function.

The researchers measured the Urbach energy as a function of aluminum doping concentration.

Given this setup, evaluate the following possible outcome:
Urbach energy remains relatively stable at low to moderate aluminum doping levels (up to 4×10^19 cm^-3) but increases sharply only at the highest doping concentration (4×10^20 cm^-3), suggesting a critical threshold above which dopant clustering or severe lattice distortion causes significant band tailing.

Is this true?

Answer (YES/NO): NO